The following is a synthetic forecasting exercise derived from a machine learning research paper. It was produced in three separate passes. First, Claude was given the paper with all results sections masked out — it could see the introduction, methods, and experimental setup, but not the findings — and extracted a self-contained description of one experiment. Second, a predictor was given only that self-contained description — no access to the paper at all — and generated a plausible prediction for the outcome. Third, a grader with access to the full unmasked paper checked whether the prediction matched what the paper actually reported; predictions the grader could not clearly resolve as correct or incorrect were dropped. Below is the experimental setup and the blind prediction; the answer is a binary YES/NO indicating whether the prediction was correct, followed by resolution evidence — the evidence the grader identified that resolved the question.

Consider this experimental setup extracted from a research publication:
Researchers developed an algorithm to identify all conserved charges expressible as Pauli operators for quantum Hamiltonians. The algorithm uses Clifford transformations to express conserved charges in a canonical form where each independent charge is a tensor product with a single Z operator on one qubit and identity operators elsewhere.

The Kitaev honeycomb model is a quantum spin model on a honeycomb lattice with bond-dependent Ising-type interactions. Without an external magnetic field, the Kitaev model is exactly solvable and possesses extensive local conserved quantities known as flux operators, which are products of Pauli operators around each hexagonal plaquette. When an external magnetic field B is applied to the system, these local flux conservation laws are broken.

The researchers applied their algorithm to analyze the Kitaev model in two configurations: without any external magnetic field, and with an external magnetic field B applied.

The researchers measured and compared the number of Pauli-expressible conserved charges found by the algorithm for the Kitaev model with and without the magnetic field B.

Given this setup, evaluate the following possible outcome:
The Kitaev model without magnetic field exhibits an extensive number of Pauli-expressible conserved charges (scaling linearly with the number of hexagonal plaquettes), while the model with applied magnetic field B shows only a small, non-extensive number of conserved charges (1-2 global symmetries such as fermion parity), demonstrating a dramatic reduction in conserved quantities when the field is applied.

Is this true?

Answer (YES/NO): NO